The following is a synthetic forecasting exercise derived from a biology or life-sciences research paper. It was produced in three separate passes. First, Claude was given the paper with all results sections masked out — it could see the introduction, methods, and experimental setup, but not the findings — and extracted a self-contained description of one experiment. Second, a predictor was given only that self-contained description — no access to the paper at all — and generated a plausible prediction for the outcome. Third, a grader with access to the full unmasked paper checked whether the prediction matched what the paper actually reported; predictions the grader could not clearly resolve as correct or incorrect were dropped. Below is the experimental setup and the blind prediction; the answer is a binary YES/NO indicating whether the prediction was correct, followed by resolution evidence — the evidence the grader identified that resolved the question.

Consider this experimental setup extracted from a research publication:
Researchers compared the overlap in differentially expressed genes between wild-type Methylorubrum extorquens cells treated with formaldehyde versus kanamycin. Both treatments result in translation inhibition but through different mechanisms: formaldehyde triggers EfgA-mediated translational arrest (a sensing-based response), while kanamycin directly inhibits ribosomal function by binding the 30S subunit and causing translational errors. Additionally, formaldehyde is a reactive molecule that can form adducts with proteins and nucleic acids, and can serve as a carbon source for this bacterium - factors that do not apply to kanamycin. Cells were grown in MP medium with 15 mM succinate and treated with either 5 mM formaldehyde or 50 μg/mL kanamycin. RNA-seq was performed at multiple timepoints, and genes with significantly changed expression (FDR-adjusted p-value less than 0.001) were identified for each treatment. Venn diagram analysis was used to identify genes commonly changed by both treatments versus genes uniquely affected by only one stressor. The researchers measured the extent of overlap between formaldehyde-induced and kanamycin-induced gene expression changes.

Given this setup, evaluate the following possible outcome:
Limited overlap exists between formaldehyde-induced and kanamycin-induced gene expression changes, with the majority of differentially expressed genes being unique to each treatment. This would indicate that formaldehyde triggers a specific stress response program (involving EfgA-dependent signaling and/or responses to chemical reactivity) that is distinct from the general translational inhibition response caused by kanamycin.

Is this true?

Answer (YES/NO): NO